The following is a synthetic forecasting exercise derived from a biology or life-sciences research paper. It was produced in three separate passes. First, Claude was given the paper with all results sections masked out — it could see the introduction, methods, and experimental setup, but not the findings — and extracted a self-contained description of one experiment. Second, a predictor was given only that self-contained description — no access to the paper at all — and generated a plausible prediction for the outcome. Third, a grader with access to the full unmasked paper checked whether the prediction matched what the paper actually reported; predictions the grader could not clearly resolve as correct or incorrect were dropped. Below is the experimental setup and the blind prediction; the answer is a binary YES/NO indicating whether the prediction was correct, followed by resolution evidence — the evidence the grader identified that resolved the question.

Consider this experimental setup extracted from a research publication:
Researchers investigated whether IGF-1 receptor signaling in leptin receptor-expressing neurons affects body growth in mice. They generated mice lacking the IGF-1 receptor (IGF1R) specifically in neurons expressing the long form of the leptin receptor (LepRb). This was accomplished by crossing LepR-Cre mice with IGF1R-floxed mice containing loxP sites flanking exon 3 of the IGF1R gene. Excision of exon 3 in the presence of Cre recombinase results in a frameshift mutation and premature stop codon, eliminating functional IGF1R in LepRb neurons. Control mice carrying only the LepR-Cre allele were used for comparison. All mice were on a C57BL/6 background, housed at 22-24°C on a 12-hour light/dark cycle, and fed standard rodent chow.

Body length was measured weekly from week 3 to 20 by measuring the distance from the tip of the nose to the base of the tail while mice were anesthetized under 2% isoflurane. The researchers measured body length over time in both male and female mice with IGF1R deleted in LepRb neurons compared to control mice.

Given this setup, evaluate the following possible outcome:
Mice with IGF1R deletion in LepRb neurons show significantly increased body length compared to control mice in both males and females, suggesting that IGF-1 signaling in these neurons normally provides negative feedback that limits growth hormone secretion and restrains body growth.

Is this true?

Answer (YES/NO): NO